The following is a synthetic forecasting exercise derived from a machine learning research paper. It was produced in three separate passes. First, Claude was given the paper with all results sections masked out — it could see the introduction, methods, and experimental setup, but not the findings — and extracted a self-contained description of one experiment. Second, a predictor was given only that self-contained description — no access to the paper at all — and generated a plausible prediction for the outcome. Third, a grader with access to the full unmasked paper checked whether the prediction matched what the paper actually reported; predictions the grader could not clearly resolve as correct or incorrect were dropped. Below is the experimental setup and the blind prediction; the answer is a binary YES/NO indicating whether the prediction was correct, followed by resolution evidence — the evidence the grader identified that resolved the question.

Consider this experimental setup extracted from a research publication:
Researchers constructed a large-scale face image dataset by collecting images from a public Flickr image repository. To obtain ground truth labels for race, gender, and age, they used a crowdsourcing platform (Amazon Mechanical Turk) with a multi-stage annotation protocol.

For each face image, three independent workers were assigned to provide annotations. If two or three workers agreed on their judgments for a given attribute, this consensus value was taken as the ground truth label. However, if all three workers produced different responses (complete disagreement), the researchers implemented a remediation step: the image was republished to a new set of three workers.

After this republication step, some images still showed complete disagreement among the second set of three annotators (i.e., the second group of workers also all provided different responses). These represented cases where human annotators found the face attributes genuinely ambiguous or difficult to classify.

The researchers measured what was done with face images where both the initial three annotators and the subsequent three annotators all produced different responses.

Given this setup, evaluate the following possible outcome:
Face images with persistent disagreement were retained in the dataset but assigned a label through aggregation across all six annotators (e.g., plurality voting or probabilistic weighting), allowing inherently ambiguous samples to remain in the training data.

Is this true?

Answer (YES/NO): NO